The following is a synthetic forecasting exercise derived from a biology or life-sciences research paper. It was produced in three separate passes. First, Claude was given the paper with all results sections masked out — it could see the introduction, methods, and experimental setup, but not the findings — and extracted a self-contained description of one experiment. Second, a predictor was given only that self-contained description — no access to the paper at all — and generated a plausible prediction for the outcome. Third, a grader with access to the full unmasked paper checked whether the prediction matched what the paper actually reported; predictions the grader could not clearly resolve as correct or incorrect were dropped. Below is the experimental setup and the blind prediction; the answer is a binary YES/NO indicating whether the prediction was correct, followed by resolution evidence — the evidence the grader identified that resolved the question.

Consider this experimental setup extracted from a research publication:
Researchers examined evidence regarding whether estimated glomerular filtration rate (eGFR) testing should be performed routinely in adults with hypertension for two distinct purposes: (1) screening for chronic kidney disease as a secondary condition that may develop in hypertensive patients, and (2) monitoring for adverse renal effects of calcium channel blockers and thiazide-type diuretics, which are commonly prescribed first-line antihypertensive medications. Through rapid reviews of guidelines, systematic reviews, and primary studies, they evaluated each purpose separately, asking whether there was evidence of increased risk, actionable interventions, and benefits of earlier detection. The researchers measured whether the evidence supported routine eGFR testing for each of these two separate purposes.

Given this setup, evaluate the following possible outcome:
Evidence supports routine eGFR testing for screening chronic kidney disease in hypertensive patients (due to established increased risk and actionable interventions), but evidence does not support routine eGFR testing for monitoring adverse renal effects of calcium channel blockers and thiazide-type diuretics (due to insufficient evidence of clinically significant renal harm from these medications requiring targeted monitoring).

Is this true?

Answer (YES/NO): YES